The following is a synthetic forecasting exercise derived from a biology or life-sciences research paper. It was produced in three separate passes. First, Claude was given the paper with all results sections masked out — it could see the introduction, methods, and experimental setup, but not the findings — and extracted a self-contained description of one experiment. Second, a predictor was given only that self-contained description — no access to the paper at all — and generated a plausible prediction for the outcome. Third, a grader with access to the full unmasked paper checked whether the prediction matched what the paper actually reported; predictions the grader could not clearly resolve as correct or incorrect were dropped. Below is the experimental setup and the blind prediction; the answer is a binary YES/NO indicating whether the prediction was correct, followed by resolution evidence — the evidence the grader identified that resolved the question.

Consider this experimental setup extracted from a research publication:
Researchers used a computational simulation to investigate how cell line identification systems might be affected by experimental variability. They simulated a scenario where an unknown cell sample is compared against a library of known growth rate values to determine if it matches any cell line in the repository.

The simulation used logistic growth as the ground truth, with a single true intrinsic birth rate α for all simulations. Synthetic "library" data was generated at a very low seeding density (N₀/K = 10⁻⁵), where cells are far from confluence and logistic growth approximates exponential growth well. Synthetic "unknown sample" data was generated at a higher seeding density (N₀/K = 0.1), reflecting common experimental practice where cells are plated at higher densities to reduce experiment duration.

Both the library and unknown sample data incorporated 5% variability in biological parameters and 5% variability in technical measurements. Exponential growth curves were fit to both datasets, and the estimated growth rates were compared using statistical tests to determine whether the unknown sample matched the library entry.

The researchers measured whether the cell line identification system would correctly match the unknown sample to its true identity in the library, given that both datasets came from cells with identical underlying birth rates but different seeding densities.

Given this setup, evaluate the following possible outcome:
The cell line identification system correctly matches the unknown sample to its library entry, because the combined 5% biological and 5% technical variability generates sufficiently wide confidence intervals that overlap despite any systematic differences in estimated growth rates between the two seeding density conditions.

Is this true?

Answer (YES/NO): NO